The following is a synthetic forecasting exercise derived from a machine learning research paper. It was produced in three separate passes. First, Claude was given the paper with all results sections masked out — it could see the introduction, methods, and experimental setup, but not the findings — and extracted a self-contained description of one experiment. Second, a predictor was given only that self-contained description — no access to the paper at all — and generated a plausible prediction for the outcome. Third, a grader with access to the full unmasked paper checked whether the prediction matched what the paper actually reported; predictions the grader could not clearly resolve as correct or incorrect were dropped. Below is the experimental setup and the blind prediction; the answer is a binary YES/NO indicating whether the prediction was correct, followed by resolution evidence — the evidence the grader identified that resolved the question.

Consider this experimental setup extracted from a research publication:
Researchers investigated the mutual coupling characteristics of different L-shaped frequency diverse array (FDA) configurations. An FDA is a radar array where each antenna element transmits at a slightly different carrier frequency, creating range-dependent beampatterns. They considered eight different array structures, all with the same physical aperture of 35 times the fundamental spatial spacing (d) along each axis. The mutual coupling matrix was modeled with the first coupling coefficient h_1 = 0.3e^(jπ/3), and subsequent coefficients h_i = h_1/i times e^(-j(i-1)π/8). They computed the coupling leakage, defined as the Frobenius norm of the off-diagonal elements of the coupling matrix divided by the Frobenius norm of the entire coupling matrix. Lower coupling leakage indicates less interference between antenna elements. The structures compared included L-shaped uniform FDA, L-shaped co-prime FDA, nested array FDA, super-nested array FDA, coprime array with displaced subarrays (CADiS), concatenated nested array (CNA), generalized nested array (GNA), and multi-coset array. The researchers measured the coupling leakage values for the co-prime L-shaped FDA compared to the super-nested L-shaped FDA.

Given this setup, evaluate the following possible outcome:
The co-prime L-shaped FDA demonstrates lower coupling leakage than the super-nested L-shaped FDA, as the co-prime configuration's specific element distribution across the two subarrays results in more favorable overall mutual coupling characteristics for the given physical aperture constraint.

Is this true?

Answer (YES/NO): YES